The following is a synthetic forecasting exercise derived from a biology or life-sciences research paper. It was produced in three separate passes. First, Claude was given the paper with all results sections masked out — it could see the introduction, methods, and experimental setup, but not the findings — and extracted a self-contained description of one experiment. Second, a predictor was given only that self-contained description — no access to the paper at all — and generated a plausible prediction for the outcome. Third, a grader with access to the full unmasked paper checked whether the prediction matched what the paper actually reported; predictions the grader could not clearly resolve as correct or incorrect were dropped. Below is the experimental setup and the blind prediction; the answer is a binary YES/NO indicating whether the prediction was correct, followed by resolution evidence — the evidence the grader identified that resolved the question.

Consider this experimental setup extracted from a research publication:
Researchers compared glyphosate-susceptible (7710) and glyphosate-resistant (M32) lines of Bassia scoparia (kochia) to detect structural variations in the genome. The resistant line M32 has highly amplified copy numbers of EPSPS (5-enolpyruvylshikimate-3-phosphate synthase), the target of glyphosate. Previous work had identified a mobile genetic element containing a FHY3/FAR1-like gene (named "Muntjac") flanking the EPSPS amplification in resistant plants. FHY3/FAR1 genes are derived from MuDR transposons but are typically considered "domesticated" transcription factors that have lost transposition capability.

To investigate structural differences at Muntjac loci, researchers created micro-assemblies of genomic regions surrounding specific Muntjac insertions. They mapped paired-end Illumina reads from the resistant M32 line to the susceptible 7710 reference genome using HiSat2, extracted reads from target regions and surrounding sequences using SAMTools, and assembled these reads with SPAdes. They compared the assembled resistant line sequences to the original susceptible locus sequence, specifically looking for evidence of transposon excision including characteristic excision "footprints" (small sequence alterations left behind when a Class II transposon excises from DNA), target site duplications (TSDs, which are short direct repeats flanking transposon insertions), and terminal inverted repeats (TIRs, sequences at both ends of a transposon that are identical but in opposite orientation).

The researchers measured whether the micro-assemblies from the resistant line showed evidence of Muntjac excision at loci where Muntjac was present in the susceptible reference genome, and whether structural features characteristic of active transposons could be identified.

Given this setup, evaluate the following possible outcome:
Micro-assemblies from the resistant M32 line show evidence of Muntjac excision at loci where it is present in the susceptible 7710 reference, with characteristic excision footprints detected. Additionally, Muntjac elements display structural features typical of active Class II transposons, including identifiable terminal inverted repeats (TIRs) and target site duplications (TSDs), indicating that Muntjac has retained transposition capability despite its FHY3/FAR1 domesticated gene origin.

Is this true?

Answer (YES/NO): YES